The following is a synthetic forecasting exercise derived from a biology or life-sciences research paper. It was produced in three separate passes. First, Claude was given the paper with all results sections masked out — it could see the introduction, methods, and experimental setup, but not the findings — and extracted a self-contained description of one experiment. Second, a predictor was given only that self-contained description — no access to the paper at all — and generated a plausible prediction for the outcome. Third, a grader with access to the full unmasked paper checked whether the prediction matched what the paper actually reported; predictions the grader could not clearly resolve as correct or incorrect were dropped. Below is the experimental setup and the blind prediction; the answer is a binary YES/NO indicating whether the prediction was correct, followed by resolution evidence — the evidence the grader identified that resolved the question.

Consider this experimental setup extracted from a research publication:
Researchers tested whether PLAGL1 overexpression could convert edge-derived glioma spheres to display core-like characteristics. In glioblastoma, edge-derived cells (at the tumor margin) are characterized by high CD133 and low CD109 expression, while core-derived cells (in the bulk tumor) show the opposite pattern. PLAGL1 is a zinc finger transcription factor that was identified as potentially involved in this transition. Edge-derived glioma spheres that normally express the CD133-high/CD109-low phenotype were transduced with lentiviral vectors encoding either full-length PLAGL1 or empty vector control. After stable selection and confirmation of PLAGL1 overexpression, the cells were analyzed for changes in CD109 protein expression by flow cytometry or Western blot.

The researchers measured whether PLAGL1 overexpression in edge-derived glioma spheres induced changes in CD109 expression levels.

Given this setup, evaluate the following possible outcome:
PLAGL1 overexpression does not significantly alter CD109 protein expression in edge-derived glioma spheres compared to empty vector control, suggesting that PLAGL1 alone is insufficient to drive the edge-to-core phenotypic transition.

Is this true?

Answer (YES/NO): NO